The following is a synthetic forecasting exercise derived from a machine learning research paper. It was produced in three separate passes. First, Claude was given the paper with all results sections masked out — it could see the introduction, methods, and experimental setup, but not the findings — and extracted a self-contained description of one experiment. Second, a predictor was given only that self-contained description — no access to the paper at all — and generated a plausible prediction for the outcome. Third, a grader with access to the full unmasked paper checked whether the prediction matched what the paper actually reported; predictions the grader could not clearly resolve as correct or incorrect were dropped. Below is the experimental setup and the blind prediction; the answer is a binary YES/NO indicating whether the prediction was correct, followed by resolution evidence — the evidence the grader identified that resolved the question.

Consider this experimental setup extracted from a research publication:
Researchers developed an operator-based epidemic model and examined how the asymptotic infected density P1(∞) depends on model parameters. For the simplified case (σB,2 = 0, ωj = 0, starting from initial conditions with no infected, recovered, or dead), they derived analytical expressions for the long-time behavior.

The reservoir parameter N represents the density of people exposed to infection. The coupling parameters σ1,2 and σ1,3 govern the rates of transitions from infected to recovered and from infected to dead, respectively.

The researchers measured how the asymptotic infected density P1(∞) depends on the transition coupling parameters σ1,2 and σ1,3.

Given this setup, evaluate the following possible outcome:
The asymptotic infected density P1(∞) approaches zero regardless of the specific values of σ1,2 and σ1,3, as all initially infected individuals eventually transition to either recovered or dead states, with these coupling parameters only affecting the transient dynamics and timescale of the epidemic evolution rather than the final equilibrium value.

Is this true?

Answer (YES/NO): NO